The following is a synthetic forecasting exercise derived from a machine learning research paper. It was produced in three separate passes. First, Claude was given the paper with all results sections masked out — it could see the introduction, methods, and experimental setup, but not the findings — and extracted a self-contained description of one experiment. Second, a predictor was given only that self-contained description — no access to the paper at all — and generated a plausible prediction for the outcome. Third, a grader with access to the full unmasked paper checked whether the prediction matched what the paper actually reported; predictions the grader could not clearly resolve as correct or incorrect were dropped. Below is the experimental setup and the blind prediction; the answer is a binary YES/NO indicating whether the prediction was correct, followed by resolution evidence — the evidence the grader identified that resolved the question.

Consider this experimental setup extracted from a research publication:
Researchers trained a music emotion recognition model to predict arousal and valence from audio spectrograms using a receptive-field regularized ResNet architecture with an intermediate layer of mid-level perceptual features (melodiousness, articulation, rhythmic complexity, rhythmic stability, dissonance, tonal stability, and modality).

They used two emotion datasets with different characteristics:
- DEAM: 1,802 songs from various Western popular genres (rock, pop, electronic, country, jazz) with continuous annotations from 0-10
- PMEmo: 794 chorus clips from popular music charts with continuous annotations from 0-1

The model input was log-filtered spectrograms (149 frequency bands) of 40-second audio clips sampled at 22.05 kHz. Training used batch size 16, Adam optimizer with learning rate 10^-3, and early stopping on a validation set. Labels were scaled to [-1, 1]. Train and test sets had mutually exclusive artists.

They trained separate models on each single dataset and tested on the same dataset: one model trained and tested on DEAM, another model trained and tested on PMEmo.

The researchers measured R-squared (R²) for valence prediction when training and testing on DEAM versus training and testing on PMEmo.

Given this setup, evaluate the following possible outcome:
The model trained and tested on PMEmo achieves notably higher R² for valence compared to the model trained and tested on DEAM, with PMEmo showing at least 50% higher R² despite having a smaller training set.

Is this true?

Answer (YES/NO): NO